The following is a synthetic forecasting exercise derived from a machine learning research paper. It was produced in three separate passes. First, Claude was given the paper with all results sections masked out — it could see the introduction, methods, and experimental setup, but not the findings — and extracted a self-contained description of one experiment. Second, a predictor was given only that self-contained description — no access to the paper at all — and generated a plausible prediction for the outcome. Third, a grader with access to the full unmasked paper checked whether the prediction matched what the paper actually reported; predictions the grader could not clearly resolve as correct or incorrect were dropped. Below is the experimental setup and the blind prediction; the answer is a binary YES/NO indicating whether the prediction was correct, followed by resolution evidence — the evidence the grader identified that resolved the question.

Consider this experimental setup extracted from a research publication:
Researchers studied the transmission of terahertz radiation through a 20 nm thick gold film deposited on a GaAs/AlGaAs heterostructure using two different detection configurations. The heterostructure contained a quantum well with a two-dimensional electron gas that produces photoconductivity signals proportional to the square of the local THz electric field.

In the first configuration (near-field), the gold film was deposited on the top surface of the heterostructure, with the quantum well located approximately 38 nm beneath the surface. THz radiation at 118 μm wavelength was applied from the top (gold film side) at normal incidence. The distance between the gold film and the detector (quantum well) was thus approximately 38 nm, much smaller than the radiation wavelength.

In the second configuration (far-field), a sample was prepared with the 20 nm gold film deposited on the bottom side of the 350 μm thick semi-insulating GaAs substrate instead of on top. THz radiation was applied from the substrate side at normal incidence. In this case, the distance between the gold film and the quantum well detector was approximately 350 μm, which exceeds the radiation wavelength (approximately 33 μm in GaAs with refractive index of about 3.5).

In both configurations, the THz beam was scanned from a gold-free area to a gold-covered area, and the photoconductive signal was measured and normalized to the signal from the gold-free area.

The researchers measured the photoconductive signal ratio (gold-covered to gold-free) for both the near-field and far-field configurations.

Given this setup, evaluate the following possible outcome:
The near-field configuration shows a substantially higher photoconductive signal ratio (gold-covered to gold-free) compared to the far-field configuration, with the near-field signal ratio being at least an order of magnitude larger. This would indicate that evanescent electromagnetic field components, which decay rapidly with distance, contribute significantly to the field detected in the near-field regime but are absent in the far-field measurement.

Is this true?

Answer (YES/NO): YES